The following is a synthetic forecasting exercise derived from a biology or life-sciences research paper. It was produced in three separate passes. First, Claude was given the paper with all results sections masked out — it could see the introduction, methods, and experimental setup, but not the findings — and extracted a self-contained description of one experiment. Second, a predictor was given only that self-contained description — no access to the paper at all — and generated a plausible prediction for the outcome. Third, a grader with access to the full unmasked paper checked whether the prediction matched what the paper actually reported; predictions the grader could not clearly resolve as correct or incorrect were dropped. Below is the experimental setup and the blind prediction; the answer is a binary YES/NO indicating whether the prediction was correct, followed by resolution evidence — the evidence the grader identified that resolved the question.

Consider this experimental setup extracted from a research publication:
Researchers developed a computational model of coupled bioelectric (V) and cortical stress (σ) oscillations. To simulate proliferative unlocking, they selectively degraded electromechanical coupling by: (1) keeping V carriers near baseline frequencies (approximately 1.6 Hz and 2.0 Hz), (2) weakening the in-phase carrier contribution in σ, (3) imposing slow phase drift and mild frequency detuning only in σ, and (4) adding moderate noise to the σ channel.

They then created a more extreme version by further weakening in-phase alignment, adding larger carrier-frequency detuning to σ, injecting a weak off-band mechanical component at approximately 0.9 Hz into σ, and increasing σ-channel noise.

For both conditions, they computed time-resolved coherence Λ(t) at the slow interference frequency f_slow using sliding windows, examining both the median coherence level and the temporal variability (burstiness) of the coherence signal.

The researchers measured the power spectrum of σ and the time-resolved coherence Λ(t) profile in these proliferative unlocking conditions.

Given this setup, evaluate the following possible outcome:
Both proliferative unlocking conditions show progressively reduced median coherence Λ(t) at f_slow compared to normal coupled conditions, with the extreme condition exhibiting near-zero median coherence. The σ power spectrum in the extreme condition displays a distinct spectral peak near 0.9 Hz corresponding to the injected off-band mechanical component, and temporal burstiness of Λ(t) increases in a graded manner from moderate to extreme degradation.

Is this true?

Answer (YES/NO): NO